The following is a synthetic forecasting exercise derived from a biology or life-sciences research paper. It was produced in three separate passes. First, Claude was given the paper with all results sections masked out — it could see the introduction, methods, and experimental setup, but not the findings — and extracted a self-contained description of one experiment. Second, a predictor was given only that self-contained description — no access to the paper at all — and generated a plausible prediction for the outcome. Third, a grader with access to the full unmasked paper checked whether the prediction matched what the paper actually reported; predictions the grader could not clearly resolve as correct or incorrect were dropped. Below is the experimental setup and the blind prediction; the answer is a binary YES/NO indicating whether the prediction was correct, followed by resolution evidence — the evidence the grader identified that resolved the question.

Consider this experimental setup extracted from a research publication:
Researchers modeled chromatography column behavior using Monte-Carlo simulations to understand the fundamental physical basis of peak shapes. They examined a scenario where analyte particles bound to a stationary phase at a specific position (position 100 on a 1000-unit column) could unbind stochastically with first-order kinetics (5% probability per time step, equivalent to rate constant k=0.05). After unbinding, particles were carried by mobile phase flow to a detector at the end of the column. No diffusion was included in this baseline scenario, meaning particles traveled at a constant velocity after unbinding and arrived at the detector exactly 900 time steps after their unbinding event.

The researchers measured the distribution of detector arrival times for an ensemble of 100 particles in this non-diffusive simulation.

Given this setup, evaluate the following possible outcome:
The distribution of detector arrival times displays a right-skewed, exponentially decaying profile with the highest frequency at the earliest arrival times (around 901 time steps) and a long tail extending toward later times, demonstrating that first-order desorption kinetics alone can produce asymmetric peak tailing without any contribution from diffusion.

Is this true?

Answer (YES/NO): YES